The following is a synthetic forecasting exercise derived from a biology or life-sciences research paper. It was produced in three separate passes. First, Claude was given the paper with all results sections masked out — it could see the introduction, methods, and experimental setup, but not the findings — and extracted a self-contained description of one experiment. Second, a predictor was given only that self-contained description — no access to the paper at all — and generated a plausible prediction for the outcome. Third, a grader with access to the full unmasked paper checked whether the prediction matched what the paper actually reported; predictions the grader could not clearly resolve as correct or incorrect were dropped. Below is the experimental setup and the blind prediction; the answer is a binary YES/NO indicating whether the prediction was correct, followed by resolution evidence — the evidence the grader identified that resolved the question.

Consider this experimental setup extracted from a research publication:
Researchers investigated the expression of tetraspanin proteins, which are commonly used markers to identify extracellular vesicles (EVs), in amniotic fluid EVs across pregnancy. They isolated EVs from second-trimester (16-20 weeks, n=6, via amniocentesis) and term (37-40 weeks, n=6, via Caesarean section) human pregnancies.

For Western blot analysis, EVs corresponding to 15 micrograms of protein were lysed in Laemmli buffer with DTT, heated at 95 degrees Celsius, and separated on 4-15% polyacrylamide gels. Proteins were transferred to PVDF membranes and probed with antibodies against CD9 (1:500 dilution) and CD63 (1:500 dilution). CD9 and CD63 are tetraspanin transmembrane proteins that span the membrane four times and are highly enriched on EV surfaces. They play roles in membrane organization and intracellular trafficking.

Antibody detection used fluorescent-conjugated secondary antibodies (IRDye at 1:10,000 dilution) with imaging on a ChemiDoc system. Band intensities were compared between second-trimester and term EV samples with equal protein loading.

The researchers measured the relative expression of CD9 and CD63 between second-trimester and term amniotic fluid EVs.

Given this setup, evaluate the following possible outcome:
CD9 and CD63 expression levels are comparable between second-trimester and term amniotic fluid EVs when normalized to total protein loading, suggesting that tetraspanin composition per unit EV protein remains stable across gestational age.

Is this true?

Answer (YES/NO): NO